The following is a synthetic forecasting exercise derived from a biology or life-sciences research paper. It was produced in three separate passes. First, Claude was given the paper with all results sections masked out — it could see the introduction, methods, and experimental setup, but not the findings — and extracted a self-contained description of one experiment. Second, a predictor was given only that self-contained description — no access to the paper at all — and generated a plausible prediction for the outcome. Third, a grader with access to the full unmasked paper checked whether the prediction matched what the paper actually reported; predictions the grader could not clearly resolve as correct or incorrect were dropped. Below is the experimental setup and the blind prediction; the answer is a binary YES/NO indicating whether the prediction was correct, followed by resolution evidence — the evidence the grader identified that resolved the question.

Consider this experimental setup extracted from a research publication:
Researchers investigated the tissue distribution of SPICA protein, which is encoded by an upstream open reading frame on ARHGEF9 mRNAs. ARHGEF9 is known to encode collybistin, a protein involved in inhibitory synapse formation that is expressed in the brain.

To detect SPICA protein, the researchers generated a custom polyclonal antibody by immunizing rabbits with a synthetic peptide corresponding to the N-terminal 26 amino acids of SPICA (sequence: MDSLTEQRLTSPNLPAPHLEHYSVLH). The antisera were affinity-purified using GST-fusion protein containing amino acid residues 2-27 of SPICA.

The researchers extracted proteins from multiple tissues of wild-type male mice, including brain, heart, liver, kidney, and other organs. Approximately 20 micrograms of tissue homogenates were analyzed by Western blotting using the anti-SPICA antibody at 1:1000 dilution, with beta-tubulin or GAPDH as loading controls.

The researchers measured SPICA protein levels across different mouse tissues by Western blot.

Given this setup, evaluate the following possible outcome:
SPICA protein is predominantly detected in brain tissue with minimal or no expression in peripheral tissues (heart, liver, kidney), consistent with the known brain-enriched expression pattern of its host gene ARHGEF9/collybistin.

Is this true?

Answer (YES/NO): YES